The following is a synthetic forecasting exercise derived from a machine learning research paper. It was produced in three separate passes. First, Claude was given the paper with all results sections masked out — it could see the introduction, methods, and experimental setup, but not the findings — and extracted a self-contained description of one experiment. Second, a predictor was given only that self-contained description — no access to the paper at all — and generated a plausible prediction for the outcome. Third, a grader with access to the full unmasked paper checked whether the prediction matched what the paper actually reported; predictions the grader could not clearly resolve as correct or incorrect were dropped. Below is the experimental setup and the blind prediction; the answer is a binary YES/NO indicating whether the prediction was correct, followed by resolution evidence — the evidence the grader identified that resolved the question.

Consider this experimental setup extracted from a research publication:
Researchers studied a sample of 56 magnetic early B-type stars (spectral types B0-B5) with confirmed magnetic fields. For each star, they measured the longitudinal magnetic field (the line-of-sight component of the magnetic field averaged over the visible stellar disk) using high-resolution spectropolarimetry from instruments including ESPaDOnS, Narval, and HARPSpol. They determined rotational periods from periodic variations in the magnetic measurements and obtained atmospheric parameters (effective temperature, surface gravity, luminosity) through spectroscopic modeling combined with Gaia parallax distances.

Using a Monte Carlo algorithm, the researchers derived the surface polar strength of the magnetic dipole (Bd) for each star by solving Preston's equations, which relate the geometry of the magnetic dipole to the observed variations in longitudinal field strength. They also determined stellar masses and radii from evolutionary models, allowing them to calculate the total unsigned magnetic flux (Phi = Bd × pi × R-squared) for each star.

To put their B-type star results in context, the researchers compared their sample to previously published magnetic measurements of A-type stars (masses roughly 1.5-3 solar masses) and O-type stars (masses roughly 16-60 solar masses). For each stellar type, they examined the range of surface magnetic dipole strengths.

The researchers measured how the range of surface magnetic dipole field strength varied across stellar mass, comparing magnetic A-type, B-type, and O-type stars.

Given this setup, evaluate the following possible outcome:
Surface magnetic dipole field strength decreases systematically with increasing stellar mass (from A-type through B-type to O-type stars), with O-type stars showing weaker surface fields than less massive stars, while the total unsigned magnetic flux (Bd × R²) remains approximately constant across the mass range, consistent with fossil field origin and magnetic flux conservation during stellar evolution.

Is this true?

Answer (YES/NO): NO